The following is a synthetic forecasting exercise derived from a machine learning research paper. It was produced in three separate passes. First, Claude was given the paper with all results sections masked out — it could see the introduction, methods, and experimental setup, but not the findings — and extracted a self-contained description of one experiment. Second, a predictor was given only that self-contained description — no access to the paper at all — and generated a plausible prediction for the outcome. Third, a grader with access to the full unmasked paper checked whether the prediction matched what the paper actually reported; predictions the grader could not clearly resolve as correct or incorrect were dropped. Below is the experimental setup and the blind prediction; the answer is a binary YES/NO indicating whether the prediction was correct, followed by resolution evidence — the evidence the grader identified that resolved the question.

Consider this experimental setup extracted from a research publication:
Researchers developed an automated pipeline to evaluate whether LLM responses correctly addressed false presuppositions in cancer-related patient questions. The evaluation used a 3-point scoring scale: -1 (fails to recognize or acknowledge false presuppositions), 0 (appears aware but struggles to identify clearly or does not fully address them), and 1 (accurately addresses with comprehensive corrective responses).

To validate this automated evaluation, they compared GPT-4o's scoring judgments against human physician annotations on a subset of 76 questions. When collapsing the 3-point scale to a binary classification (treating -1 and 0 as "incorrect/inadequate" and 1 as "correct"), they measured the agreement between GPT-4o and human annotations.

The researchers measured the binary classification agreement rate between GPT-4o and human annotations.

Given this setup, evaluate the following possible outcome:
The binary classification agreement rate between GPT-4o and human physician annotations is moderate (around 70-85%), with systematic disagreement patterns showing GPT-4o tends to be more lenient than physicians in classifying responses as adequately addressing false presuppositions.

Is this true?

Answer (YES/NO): NO